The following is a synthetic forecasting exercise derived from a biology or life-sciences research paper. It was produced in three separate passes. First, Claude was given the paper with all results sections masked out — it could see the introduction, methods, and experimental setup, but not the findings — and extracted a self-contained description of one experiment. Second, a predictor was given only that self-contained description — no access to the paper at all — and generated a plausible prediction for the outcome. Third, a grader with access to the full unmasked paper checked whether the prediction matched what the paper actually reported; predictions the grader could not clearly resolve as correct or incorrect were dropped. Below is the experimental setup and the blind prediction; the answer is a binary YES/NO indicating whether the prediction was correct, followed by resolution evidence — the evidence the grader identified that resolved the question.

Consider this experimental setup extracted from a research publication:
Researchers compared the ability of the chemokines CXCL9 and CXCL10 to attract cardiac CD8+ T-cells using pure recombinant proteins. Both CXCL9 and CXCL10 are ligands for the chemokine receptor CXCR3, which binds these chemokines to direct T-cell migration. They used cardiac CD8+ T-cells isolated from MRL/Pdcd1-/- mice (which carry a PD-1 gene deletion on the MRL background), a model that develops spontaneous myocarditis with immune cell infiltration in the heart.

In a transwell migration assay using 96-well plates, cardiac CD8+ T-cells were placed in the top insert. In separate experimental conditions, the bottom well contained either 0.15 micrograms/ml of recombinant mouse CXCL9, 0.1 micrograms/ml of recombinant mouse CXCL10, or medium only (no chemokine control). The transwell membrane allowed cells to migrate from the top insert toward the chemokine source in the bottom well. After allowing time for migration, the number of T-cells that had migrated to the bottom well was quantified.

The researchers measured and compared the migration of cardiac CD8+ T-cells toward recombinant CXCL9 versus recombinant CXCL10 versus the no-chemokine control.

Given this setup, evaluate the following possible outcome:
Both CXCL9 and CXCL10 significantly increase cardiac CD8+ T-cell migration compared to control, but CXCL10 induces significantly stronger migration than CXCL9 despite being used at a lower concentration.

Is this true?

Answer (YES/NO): YES